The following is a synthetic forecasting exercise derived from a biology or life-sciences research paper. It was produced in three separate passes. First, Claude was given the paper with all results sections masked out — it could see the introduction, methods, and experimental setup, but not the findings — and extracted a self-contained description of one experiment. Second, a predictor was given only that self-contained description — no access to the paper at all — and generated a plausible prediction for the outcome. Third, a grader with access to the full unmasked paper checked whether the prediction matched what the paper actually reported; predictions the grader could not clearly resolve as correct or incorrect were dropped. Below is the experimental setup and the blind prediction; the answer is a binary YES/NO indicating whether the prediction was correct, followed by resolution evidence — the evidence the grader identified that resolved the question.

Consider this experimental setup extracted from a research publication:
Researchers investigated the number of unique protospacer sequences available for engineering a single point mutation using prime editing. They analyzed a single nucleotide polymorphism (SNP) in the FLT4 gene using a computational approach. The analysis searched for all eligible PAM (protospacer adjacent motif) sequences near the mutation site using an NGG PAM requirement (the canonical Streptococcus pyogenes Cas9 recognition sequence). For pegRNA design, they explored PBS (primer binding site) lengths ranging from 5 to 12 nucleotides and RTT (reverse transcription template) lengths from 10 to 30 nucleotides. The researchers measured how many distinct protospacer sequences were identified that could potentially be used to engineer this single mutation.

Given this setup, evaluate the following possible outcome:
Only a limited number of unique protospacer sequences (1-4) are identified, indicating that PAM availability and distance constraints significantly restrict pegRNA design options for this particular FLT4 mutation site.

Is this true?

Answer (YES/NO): NO